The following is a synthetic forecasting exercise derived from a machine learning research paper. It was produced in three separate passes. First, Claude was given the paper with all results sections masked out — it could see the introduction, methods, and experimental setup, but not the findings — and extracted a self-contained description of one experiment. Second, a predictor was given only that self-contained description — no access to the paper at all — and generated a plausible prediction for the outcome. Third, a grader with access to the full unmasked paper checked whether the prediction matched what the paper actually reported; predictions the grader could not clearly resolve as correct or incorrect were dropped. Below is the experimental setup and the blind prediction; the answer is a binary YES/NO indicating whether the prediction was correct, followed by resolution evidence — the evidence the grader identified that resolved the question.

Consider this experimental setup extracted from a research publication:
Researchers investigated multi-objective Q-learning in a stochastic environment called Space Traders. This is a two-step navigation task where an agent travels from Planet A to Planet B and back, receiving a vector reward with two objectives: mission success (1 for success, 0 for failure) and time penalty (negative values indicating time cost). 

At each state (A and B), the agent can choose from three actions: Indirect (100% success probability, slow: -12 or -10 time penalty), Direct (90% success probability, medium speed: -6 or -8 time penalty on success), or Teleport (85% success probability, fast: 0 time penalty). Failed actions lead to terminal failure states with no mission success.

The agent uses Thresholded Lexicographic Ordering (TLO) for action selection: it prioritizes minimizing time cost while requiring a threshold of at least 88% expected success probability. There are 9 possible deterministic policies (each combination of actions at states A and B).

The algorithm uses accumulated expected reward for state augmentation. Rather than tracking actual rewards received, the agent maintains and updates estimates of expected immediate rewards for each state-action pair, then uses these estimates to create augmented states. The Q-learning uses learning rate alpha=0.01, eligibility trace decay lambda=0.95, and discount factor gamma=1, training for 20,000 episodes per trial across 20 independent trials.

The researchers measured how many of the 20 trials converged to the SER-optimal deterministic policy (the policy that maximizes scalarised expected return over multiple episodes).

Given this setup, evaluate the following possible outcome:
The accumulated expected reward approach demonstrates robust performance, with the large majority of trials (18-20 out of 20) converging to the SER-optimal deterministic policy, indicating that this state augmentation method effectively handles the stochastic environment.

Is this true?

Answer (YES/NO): NO